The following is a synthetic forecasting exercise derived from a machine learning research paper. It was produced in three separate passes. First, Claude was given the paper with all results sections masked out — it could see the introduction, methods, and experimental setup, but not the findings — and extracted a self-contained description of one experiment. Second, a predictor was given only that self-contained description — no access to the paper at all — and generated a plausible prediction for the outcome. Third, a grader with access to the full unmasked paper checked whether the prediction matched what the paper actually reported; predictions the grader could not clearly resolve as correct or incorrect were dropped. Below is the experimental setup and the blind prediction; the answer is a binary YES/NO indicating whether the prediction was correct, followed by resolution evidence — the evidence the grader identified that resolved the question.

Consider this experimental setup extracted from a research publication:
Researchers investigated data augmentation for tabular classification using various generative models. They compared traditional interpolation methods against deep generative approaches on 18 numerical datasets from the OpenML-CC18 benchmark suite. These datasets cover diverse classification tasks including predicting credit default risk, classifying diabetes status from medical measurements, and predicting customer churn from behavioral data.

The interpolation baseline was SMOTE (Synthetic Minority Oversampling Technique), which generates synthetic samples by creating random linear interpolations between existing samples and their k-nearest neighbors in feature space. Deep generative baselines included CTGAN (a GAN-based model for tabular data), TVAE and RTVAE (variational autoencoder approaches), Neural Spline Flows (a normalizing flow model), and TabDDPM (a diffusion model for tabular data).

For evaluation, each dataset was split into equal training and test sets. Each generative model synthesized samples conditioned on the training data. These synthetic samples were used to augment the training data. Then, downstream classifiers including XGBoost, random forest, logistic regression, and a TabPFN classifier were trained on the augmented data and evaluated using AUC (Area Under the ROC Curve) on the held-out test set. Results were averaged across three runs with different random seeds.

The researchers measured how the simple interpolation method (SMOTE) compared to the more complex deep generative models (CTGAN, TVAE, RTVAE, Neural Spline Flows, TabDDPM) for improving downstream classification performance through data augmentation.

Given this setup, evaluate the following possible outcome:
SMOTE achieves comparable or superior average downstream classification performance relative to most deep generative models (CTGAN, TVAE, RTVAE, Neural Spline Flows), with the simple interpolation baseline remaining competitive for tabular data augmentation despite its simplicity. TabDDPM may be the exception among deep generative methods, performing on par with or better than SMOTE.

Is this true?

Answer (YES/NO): NO